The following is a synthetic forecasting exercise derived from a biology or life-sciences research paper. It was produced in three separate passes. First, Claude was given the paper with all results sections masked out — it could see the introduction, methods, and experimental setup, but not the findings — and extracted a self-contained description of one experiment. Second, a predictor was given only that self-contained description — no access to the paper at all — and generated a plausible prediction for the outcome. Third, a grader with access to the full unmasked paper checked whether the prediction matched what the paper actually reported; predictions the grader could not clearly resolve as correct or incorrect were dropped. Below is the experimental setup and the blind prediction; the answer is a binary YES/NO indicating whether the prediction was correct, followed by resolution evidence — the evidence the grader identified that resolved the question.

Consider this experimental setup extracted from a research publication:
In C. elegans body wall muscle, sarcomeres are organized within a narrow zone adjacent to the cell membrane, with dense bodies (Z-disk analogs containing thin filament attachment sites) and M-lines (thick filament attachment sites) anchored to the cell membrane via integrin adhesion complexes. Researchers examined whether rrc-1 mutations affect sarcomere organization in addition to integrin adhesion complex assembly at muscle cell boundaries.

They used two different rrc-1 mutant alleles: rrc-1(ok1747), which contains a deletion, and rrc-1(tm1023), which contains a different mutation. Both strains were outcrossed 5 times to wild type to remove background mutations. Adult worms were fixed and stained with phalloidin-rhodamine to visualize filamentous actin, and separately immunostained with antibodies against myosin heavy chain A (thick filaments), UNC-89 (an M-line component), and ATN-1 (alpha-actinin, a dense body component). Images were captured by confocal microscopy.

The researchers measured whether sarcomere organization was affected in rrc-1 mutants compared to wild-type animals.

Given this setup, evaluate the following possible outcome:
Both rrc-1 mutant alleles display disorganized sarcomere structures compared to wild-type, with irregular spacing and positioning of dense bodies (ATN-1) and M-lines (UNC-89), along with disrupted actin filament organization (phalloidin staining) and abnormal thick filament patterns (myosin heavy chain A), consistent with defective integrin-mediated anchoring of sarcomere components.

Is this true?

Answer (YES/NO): YES